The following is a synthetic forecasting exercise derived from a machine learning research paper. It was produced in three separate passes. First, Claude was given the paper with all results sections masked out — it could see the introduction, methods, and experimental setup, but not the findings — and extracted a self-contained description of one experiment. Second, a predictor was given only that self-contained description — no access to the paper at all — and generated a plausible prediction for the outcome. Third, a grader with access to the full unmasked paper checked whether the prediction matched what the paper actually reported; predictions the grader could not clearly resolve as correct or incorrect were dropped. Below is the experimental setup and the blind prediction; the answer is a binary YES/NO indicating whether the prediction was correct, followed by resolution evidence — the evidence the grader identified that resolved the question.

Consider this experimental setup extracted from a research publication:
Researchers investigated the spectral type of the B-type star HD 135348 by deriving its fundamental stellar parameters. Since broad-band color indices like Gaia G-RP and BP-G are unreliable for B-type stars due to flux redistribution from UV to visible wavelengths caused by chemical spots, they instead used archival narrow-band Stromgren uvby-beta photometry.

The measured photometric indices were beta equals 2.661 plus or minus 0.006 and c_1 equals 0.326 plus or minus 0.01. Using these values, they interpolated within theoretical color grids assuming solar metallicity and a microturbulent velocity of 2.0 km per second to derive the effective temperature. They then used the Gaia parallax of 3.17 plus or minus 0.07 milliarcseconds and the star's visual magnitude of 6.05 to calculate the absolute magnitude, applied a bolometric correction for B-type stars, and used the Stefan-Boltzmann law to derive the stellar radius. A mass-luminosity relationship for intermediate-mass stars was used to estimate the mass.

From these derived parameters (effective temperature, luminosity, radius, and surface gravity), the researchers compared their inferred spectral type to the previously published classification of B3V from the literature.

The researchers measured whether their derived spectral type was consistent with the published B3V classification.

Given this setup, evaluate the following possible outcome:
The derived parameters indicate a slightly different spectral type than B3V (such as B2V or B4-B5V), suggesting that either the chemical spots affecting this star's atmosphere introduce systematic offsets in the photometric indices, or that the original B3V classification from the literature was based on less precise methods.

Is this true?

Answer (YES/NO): NO